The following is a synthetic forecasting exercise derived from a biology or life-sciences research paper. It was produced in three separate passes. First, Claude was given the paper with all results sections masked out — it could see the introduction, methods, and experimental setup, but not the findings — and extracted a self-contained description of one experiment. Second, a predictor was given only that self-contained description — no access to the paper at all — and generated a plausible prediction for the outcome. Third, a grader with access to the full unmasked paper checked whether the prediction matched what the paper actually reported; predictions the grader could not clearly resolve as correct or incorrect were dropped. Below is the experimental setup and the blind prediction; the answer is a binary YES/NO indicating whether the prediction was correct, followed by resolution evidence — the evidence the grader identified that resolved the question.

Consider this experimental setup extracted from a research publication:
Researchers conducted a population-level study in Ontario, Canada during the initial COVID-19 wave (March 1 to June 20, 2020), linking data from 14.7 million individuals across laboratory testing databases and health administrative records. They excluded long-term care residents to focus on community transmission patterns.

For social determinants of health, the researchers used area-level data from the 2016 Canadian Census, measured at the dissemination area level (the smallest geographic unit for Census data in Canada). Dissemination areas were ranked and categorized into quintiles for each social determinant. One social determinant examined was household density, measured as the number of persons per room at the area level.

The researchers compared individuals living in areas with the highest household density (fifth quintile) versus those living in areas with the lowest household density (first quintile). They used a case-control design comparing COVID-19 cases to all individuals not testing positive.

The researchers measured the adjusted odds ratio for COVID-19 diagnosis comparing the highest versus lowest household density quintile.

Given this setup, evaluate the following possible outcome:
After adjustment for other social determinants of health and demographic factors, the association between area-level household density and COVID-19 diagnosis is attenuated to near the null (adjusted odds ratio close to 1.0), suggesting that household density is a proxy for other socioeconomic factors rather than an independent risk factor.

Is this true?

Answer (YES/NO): NO